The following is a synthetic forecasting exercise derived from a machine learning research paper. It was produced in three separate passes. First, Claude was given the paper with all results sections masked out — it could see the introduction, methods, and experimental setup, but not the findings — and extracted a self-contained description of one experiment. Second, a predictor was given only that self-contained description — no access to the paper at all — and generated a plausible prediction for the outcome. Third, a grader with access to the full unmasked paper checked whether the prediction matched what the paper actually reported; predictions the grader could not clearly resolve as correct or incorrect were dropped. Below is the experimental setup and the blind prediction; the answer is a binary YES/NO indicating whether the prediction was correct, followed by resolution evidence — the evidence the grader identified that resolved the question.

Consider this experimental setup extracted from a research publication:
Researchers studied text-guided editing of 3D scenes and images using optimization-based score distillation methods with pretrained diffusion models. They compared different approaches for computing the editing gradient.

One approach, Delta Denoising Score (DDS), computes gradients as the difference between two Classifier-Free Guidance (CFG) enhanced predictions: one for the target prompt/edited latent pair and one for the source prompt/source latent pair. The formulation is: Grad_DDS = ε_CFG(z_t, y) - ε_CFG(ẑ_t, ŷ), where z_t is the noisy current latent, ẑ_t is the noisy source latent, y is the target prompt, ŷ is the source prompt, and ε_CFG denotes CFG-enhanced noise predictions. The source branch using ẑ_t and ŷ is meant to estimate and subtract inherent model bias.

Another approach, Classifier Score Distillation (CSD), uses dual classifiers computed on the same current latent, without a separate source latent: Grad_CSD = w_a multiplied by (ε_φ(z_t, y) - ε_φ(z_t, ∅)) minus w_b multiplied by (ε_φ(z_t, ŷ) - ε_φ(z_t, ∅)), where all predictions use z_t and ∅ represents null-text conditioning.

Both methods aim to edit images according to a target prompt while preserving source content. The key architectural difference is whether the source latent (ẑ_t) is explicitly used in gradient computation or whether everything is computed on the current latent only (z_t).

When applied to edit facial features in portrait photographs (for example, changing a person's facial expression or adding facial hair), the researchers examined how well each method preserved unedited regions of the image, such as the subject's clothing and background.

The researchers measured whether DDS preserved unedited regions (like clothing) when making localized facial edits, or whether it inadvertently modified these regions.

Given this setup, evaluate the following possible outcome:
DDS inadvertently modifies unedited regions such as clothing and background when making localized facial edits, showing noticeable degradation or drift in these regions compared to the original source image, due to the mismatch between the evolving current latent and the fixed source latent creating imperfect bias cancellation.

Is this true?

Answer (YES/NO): YES